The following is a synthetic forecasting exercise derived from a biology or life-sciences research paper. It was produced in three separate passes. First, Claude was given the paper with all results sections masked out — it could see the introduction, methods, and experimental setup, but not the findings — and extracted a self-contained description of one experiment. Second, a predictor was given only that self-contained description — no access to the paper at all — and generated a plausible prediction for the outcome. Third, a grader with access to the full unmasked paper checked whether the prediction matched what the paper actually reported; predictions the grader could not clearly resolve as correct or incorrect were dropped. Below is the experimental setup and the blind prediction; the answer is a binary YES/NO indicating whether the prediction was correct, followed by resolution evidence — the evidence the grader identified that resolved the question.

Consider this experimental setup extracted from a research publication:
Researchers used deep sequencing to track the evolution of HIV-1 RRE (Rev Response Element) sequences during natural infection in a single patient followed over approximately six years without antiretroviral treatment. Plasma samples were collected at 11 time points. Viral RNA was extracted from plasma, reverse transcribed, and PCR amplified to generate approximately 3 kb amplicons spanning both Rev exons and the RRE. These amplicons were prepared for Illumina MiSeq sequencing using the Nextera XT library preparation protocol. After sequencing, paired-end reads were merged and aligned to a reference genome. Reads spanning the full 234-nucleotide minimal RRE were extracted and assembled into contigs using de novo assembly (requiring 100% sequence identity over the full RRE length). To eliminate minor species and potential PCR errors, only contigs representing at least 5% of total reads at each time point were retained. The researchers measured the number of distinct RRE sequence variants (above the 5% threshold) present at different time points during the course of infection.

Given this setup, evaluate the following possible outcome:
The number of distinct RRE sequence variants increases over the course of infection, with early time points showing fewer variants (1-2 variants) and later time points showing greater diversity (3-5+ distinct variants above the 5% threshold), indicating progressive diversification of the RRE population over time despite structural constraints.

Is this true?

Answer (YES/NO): NO